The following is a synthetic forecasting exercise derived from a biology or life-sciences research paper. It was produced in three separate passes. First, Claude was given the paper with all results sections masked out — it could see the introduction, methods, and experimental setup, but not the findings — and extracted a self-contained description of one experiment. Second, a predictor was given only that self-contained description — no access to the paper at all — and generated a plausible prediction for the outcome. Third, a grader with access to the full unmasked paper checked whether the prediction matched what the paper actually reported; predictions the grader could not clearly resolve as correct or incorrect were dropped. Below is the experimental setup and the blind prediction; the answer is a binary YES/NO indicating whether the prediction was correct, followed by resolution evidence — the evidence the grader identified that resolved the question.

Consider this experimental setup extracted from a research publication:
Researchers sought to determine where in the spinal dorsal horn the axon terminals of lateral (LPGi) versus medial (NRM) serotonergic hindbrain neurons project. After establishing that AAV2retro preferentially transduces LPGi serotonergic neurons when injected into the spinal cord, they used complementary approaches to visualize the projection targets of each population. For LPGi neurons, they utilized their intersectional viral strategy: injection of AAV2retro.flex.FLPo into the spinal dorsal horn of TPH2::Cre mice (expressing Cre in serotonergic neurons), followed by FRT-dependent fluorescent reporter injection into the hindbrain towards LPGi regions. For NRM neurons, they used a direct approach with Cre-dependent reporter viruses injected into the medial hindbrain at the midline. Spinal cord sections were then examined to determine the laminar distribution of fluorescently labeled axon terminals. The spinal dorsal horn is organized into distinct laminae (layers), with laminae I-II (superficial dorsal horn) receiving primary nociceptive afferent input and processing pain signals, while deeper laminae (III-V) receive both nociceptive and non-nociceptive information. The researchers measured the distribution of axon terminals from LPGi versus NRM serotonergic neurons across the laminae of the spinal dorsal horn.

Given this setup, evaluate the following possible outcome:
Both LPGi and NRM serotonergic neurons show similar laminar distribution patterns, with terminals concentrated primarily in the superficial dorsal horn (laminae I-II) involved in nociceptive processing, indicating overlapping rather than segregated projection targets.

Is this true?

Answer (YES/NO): NO